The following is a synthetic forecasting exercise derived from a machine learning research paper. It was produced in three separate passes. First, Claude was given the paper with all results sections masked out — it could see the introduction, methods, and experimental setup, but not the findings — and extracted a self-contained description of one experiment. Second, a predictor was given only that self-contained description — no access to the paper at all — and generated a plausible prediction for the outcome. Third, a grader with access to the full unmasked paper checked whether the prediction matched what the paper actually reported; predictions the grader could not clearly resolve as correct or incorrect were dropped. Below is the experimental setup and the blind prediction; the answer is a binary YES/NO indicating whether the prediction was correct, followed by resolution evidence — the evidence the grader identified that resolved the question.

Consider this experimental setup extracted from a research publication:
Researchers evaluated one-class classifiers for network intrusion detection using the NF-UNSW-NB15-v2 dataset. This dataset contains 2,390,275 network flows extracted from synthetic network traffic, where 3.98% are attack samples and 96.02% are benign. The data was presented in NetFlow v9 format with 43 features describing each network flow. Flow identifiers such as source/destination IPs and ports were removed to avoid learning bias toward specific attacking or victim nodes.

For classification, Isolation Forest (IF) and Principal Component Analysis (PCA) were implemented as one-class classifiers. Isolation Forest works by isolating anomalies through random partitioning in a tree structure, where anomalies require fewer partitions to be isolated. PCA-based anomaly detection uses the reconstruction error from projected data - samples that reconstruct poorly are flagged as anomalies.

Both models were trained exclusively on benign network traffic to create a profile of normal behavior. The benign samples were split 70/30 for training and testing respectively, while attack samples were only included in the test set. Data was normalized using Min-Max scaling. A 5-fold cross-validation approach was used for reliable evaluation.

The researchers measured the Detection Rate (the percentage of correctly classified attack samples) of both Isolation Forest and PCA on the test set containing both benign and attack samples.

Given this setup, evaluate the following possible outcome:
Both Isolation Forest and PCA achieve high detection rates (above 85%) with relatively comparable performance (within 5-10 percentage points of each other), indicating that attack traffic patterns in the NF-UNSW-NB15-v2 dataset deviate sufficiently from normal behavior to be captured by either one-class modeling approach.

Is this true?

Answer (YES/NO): NO